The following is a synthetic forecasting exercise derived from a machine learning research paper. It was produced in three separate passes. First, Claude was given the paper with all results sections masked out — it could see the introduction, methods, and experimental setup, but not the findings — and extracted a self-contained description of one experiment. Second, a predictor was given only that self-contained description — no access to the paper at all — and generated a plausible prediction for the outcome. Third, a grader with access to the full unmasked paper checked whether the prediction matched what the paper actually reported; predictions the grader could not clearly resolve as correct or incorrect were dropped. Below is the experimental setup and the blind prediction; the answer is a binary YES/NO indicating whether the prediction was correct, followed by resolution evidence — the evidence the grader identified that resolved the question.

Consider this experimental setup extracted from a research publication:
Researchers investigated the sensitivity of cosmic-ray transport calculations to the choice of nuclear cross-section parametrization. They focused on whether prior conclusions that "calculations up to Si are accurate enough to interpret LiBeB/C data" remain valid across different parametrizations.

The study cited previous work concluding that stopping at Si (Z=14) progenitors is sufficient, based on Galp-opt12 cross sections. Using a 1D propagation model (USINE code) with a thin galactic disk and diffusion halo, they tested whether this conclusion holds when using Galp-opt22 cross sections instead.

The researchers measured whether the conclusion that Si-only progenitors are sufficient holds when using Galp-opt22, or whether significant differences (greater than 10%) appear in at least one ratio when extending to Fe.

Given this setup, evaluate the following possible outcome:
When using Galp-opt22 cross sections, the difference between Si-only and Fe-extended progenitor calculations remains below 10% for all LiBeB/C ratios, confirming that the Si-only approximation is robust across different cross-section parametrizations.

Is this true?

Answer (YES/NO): NO